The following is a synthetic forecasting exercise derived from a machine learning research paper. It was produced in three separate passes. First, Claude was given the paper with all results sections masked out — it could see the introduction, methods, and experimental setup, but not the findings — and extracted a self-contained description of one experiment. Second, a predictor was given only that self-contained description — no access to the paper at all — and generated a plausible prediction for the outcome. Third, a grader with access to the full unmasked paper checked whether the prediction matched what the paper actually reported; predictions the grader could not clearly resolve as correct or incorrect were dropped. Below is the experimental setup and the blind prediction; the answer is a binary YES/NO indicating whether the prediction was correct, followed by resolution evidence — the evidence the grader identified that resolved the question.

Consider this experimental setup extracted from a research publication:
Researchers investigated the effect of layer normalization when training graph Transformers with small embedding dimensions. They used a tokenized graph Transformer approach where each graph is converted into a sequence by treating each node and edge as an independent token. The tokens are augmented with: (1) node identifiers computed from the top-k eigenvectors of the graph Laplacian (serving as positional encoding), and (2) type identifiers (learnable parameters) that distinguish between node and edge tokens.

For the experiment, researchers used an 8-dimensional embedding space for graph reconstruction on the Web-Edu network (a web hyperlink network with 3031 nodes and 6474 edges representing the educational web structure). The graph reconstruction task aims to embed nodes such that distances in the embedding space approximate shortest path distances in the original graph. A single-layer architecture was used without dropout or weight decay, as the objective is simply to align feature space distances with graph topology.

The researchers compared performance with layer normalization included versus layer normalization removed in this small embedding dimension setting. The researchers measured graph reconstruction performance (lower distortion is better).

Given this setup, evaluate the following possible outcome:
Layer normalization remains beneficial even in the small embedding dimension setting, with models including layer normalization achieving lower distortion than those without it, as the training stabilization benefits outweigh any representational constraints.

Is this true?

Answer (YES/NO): NO